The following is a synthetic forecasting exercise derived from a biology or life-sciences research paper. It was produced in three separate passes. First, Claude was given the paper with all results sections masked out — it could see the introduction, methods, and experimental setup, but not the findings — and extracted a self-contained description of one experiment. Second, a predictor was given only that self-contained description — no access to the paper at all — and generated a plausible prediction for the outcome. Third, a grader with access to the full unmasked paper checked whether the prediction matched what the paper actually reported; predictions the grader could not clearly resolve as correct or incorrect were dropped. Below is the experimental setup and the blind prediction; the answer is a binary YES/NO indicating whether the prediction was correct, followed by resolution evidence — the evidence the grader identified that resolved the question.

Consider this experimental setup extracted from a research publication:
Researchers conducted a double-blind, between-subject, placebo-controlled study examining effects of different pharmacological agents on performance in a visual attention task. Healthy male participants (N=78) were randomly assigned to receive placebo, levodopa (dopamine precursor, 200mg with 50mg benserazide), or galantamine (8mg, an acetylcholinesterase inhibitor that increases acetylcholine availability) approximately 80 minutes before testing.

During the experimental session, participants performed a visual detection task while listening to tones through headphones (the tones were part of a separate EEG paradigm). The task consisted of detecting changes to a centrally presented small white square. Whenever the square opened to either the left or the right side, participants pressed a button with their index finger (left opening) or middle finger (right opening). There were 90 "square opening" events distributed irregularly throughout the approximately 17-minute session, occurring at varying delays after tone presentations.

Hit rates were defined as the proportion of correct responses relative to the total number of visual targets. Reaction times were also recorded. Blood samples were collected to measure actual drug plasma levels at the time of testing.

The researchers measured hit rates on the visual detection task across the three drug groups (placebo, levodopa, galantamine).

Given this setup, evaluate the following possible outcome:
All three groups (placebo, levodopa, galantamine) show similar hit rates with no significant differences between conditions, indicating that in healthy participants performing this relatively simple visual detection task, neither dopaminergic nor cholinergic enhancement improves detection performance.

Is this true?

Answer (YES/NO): NO